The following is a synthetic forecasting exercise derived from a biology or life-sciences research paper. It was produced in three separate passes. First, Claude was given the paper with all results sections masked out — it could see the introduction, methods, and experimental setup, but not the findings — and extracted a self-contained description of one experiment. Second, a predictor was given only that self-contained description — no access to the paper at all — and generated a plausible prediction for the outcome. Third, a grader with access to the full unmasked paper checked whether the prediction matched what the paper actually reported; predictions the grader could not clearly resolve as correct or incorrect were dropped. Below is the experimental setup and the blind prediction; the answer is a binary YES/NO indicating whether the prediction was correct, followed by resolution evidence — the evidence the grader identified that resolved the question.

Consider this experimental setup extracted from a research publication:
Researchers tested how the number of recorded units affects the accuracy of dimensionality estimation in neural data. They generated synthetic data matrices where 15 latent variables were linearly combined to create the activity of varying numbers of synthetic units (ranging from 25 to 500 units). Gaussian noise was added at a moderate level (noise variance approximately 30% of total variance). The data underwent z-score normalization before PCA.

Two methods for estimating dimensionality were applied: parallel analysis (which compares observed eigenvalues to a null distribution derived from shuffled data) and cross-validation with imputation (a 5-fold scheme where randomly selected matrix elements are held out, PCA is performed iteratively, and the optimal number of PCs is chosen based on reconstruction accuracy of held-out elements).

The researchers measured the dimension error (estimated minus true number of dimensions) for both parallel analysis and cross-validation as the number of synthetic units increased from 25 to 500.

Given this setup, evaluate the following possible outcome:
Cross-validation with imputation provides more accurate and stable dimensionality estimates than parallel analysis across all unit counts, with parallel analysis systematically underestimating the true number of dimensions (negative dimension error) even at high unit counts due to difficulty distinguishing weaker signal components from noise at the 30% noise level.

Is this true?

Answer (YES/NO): NO